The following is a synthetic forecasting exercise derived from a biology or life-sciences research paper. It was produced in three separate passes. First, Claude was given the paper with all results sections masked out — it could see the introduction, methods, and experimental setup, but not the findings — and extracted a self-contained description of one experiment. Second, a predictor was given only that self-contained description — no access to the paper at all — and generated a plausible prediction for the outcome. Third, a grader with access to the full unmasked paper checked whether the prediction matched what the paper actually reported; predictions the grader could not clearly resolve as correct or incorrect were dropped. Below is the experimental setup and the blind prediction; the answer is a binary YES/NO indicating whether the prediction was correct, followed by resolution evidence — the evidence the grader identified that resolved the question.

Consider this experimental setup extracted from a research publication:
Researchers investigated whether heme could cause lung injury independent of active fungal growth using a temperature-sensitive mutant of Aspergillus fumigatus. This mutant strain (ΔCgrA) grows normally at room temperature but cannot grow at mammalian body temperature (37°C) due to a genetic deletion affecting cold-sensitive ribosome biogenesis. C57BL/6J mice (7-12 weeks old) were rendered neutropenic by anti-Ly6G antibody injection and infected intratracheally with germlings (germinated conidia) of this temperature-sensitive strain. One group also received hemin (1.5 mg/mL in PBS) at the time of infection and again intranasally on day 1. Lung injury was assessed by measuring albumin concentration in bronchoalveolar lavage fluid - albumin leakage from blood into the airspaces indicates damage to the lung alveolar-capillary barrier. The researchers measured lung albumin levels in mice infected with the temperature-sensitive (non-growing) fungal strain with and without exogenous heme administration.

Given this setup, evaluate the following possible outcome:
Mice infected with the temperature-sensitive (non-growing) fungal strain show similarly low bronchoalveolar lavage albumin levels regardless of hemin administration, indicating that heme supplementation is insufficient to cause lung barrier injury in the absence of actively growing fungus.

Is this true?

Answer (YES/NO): NO